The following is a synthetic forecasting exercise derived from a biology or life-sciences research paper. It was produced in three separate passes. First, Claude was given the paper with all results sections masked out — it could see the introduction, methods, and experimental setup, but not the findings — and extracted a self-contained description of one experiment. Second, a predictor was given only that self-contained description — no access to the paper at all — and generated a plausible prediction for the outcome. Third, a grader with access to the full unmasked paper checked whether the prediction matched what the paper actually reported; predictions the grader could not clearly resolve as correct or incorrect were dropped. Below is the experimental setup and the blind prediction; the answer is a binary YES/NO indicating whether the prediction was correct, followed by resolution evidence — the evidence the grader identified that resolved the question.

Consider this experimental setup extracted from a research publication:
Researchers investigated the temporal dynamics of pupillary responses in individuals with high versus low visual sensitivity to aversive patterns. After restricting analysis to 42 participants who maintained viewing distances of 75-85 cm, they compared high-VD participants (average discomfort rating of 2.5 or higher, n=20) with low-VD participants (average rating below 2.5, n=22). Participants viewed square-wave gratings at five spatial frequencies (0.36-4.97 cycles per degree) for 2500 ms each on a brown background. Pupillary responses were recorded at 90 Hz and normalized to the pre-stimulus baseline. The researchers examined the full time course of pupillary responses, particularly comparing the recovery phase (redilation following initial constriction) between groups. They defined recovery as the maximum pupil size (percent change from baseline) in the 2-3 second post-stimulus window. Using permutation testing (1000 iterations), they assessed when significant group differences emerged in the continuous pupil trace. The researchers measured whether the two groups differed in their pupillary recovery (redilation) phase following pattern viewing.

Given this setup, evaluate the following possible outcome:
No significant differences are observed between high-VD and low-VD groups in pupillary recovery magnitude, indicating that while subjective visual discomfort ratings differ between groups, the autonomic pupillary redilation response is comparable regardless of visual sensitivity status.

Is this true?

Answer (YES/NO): NO